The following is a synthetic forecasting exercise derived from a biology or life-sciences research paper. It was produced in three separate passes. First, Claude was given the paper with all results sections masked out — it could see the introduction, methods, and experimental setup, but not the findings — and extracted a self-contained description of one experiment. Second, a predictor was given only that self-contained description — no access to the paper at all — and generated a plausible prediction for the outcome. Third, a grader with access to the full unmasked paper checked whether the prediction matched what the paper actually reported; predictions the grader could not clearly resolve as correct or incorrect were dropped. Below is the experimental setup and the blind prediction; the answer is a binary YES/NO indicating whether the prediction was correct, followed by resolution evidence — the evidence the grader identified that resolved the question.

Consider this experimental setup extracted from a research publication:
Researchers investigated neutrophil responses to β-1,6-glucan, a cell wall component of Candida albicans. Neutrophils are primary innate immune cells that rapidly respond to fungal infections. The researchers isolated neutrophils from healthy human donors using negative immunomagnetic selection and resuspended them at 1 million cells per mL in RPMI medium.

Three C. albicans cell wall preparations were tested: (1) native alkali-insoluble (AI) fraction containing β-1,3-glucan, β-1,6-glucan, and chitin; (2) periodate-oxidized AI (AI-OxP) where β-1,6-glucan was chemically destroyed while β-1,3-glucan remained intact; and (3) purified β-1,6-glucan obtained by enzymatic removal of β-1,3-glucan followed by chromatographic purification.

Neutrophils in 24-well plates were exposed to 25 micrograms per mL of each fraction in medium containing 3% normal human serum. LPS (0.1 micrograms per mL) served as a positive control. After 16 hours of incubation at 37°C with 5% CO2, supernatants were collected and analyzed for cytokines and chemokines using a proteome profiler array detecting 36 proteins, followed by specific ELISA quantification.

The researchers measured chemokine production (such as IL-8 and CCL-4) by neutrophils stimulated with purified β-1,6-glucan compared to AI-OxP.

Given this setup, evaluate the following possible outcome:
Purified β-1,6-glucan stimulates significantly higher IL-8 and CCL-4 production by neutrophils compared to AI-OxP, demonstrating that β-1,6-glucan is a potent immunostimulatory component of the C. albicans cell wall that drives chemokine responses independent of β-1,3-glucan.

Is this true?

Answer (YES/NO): NO